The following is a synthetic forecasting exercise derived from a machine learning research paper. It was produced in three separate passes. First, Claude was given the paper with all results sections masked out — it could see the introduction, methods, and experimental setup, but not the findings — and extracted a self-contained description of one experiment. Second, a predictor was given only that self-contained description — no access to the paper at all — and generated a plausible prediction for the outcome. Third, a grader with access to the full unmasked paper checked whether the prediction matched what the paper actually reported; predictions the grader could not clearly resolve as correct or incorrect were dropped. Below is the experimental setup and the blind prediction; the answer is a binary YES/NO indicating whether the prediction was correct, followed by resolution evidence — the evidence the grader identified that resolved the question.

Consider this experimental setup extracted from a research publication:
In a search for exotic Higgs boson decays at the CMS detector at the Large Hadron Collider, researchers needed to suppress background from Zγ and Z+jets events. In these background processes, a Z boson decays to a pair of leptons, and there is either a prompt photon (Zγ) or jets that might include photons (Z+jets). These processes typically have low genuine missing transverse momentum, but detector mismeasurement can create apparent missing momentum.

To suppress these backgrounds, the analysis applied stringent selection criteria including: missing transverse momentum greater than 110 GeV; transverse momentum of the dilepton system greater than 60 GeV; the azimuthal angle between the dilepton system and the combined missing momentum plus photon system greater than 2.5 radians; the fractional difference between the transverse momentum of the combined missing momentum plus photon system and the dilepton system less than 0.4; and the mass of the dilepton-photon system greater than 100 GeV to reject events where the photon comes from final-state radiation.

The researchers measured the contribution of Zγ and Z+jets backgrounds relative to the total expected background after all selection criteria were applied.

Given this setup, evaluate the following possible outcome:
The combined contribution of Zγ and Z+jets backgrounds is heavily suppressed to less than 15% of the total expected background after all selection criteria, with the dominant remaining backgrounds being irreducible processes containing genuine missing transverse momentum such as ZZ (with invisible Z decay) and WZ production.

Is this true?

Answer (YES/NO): YES